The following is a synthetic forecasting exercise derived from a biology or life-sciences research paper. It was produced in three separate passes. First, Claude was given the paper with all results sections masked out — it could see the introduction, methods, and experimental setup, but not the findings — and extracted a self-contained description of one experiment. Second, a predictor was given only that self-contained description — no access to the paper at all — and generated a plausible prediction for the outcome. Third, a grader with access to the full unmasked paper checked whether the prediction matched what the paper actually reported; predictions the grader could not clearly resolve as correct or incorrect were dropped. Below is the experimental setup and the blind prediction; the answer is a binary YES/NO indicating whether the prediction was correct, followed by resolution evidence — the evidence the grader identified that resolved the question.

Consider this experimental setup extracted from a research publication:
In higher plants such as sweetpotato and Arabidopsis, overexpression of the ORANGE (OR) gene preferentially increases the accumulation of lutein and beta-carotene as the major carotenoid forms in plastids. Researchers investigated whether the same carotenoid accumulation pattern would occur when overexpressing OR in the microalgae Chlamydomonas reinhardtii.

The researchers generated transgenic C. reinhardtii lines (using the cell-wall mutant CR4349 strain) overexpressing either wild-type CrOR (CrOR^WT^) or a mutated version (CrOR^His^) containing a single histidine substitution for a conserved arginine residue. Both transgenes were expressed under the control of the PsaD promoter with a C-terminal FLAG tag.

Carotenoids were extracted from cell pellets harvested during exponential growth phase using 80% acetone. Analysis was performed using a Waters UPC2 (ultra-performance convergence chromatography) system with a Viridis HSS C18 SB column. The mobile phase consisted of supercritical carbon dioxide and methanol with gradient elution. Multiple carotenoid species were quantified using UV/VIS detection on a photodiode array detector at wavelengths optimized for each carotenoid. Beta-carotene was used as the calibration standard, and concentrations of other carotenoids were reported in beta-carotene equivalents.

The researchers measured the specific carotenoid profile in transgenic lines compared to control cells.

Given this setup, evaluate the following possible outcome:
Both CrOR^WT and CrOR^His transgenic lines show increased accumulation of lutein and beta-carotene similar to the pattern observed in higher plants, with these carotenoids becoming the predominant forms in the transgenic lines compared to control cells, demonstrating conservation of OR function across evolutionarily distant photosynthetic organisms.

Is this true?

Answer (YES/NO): NO